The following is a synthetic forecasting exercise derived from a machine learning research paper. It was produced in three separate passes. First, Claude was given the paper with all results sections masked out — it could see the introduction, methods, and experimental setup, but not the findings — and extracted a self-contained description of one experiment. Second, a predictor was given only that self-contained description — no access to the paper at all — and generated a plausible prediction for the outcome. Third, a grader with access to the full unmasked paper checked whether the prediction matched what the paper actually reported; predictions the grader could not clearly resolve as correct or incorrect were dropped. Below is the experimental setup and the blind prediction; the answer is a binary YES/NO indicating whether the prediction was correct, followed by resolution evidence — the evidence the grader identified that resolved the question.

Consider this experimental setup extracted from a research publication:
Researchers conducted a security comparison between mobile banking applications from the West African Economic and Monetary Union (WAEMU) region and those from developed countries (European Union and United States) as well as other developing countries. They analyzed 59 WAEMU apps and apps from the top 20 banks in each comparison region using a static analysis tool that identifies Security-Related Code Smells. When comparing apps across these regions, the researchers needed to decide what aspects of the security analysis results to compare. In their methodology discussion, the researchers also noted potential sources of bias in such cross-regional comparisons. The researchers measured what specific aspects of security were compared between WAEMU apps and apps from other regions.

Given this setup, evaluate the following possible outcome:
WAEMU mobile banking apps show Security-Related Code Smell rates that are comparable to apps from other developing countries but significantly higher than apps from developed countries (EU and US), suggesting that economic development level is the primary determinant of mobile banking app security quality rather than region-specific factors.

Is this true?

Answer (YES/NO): NO